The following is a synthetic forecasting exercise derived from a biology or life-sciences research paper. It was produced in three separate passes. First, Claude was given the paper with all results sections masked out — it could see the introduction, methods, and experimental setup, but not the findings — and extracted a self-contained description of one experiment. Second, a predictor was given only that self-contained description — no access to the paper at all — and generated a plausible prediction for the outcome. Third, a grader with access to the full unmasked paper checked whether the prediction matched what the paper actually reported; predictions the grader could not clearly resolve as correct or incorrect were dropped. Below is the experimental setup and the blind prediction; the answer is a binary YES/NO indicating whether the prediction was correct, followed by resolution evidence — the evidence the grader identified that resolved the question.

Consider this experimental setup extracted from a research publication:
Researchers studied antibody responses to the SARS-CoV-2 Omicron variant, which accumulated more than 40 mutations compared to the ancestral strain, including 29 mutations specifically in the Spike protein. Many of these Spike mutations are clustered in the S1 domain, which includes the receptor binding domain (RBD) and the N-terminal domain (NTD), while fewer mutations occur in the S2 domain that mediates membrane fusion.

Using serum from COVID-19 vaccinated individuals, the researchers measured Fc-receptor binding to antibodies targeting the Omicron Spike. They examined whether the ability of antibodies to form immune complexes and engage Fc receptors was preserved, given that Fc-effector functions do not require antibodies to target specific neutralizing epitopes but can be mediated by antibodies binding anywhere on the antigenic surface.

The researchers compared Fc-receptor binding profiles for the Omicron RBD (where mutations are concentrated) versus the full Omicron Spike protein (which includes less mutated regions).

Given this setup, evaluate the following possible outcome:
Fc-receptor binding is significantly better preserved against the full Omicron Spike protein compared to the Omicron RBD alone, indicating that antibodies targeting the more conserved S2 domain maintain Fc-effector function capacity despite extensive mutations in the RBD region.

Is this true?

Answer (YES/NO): YES